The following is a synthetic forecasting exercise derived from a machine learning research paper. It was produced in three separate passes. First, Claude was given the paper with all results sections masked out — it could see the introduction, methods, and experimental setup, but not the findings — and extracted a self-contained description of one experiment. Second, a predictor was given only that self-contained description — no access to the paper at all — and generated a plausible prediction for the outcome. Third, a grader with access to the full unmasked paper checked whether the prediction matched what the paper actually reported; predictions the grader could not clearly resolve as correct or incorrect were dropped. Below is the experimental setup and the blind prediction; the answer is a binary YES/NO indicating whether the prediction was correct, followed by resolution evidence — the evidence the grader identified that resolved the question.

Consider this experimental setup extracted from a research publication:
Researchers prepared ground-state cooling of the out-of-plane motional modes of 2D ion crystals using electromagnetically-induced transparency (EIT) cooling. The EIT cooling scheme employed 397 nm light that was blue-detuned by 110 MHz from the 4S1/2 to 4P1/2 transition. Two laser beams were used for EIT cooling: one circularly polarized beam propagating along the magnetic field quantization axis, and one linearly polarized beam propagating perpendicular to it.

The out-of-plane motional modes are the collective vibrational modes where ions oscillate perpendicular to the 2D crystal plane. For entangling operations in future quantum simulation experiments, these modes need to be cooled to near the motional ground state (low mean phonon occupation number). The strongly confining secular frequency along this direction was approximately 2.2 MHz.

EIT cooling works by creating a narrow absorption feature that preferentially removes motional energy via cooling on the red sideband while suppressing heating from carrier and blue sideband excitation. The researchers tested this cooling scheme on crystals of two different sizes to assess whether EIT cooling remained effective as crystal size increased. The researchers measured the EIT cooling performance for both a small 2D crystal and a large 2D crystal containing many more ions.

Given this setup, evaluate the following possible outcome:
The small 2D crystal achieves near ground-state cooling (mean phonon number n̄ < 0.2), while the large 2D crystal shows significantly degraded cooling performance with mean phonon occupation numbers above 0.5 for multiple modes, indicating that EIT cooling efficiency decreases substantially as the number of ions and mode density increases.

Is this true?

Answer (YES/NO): NO